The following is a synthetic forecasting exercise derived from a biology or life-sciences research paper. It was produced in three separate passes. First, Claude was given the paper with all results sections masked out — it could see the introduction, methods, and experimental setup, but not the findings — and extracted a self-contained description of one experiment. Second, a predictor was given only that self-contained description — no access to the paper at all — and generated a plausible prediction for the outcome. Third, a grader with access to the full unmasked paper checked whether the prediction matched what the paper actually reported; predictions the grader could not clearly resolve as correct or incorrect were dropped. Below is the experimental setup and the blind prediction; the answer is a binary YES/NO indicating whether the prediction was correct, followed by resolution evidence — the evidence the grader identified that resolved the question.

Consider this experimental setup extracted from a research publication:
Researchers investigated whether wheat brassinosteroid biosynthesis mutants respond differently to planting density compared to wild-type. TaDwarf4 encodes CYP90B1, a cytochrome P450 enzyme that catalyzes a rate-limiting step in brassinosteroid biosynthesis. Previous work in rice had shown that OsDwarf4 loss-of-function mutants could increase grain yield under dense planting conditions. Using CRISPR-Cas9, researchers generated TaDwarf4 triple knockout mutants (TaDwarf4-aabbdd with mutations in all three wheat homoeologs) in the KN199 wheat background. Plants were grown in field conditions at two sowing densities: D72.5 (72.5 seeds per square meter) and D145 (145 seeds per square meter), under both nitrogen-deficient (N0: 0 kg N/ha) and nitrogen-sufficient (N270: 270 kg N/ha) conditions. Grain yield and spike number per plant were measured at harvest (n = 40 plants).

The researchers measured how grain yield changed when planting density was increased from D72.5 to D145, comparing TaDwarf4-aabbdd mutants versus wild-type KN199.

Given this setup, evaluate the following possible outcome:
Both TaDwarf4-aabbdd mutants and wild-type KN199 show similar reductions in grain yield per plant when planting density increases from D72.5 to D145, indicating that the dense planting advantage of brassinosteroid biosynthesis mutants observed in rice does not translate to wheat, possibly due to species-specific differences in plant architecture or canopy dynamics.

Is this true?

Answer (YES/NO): NO